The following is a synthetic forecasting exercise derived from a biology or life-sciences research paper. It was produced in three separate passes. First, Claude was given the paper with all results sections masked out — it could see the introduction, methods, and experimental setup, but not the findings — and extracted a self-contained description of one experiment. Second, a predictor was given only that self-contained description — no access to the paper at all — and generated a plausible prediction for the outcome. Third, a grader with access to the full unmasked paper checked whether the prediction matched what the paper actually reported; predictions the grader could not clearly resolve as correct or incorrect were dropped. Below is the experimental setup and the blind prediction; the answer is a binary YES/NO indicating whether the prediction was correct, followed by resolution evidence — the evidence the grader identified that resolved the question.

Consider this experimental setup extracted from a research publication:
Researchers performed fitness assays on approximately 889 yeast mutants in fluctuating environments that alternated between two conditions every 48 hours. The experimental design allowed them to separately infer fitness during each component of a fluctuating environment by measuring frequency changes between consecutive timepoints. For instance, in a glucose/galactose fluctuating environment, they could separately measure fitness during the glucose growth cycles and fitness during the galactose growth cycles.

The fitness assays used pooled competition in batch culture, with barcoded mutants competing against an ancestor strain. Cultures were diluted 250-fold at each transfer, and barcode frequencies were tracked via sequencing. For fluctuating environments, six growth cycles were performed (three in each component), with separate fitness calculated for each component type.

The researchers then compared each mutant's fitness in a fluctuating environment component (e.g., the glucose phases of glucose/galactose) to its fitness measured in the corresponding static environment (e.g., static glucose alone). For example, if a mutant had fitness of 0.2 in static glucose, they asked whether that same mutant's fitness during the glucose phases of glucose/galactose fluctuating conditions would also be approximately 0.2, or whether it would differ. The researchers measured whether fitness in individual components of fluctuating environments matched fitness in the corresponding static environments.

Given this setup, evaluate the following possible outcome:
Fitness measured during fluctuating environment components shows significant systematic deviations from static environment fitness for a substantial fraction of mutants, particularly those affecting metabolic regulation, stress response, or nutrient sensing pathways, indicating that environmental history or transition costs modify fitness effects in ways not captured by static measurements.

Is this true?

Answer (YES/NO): YES